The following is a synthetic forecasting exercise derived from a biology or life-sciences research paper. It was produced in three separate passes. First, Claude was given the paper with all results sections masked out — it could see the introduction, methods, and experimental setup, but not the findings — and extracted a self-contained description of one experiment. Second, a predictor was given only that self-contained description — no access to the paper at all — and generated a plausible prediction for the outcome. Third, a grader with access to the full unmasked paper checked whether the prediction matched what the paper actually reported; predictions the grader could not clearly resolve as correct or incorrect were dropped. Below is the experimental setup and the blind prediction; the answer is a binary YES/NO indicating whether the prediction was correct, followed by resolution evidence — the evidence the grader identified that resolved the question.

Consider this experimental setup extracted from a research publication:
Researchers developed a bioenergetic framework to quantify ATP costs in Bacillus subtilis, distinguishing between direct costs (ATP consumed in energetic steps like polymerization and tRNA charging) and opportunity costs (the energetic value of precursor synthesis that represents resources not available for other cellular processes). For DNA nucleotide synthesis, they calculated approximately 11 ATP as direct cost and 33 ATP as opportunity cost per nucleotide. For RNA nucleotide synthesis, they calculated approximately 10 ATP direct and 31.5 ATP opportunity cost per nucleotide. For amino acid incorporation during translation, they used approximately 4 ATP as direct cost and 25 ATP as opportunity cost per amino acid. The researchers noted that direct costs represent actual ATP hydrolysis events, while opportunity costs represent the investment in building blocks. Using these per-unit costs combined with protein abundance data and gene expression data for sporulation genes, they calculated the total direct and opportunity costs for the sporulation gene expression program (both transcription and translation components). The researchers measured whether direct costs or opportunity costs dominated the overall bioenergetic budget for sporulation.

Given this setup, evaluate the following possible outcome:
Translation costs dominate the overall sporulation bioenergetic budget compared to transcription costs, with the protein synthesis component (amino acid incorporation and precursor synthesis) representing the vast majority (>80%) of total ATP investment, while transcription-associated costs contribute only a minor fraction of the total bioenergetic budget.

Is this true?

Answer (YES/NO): NO